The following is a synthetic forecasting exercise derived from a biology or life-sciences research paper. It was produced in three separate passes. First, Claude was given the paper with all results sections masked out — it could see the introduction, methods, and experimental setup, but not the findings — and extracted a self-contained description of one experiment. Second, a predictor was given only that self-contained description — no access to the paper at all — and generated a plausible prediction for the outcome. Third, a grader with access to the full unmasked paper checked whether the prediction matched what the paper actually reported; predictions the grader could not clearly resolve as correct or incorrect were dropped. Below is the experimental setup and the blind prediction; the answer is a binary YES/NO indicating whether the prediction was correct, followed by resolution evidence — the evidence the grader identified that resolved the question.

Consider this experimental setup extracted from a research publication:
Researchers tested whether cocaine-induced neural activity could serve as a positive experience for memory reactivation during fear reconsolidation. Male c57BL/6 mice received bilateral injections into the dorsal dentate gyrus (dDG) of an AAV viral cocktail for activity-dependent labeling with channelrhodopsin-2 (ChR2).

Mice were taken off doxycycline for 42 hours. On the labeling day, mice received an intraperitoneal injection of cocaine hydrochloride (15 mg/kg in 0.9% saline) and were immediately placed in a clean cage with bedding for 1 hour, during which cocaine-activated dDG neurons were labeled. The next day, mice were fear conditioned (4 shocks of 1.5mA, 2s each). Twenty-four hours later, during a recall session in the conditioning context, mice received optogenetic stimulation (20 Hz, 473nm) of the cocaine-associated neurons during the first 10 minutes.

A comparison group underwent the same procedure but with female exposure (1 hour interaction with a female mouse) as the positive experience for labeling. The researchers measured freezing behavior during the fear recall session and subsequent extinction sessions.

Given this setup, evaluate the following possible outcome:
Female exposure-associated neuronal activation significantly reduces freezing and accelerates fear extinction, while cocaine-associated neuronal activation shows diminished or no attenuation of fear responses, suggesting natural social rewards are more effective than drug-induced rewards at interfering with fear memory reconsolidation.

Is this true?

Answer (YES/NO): NO